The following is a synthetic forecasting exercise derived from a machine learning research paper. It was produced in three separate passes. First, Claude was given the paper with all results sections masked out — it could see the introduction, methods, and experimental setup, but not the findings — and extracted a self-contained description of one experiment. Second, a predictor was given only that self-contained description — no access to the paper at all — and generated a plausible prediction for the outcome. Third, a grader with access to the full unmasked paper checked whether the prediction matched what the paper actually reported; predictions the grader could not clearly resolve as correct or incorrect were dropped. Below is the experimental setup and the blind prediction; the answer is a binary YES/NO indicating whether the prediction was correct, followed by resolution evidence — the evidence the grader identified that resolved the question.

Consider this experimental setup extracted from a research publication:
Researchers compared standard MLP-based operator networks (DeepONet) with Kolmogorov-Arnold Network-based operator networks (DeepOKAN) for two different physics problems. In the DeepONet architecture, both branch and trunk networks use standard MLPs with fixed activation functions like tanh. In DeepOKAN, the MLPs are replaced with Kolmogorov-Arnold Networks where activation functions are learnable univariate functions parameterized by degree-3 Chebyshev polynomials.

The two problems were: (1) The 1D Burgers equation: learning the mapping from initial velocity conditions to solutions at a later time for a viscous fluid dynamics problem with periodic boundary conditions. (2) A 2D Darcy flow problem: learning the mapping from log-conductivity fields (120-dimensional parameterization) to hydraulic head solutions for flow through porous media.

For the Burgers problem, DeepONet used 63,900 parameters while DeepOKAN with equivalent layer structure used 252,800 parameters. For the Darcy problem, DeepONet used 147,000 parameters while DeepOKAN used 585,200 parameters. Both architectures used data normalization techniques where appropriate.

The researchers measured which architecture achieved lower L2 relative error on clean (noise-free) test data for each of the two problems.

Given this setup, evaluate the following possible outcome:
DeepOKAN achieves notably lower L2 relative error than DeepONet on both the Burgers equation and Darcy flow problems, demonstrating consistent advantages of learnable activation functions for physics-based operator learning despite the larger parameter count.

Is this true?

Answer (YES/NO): NO